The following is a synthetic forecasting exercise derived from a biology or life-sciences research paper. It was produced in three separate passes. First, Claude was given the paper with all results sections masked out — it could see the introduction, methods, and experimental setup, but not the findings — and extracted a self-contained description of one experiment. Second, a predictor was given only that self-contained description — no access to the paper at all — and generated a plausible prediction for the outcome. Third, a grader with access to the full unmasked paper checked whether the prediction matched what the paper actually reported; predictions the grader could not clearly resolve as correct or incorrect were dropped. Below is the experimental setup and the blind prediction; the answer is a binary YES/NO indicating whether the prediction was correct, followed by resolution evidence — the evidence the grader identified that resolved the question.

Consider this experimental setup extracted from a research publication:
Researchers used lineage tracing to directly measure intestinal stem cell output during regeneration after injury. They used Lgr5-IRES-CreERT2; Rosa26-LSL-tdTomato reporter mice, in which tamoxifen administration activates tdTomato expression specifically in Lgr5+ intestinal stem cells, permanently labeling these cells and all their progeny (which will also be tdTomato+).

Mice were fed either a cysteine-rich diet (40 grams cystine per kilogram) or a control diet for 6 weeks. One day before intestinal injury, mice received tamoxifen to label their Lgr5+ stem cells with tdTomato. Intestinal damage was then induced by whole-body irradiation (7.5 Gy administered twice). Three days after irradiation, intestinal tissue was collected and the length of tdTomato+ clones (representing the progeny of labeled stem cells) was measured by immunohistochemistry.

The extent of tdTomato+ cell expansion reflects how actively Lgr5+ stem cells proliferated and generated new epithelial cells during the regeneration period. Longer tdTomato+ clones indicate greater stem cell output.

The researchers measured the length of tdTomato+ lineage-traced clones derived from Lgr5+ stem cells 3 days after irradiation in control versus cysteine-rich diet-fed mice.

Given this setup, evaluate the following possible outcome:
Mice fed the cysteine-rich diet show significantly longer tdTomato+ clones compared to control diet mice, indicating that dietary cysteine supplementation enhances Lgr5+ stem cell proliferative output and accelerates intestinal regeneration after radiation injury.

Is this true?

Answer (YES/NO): YES